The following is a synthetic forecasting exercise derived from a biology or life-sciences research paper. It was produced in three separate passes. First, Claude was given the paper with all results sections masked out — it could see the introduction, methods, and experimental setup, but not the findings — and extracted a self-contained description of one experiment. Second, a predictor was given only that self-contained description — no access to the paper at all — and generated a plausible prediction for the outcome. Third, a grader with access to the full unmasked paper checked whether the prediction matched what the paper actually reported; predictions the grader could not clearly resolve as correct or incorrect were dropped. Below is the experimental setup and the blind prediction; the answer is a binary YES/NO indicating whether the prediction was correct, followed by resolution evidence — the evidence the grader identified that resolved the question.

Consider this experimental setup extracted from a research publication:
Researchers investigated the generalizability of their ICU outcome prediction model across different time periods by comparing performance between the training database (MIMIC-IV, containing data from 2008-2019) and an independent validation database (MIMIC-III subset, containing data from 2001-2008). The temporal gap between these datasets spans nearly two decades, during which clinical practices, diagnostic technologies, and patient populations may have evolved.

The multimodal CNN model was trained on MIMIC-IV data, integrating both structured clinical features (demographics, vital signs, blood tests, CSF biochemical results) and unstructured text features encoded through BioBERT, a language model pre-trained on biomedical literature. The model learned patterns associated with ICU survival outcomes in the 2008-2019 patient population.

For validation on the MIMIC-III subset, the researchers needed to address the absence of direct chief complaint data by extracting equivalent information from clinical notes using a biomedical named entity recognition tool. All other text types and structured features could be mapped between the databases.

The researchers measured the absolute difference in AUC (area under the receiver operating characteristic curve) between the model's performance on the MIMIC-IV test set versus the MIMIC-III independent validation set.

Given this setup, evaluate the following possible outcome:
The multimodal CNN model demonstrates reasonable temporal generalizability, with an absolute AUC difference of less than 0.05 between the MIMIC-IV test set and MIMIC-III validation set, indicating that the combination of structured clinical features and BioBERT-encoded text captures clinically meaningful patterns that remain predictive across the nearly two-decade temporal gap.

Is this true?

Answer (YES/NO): YES